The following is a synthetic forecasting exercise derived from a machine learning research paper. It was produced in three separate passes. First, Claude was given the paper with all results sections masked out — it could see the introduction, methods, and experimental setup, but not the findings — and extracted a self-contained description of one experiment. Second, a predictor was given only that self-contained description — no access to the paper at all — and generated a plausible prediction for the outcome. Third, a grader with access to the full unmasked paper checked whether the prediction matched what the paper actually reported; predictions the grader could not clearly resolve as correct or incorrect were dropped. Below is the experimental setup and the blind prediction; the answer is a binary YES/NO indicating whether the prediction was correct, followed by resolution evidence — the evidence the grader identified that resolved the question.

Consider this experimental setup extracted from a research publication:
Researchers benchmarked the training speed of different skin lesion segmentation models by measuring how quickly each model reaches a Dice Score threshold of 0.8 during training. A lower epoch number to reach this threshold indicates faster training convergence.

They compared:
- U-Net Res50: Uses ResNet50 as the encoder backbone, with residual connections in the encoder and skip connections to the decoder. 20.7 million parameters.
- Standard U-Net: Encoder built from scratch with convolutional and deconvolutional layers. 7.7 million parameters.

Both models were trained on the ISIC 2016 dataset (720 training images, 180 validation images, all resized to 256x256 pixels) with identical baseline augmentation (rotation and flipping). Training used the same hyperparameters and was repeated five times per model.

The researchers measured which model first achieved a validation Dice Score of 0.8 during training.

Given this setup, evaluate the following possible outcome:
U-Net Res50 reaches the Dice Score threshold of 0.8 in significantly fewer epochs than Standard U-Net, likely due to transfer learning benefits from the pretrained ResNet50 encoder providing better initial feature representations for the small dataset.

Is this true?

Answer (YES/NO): YES